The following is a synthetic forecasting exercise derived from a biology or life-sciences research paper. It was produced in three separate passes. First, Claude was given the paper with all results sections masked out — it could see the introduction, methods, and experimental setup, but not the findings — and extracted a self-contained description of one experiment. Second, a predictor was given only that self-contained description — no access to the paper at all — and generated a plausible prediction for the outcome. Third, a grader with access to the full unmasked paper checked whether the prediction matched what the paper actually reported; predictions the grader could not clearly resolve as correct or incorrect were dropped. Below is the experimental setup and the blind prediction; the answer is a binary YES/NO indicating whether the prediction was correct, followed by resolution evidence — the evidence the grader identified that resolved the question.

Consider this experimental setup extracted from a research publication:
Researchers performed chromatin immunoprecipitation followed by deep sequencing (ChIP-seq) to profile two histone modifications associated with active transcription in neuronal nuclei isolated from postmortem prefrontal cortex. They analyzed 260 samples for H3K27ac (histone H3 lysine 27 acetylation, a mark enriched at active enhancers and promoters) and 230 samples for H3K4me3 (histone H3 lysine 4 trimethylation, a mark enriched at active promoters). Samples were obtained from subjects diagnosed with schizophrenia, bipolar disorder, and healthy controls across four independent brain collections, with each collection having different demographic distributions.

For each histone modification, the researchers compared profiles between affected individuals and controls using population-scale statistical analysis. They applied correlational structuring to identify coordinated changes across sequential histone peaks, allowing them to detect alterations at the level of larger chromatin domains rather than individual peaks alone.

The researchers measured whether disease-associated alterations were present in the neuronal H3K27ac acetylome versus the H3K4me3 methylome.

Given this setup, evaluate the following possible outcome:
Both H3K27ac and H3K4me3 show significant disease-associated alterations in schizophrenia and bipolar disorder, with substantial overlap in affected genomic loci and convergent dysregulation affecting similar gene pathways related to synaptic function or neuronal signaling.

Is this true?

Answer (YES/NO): NO